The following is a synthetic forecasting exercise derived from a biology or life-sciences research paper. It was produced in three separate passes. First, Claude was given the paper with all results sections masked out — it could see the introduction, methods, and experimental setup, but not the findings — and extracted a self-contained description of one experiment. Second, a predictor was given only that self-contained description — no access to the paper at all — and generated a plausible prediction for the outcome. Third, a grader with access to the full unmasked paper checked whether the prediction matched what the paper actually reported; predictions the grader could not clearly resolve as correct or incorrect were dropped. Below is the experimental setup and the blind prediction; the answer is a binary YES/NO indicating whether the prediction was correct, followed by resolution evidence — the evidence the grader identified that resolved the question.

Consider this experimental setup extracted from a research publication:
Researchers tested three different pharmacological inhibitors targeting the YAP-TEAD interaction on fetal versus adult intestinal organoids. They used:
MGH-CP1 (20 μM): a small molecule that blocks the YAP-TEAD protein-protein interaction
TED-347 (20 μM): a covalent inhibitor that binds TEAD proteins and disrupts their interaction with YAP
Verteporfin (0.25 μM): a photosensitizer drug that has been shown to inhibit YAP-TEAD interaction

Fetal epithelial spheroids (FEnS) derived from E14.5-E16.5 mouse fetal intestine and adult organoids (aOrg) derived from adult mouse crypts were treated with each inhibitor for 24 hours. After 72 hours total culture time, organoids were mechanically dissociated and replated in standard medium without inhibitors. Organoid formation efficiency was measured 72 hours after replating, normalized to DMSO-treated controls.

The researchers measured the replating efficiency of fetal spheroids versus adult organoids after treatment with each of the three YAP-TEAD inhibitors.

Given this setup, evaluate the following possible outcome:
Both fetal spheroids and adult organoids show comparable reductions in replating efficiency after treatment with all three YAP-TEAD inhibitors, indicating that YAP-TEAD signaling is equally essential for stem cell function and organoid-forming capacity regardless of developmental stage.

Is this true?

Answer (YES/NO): NO